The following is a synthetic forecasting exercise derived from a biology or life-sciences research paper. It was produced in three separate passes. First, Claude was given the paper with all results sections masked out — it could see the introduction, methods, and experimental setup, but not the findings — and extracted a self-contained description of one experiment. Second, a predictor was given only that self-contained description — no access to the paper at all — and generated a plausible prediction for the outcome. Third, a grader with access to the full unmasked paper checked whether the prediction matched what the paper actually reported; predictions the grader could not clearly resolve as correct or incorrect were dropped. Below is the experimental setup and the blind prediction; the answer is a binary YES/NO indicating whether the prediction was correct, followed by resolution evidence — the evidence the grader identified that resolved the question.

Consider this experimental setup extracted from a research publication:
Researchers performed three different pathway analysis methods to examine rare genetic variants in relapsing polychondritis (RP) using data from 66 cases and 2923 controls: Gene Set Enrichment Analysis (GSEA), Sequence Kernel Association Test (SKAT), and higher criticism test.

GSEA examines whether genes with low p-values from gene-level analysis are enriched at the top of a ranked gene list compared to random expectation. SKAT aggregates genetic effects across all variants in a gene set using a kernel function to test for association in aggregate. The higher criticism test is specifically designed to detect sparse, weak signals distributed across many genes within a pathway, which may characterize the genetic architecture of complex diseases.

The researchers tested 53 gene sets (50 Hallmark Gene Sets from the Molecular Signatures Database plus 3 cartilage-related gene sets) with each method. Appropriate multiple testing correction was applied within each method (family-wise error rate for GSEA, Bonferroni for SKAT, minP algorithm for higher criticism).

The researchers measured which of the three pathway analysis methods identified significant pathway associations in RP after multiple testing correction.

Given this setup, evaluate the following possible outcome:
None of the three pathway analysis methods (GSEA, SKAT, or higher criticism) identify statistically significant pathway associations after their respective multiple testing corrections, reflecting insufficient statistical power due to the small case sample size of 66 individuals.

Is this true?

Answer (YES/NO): NO